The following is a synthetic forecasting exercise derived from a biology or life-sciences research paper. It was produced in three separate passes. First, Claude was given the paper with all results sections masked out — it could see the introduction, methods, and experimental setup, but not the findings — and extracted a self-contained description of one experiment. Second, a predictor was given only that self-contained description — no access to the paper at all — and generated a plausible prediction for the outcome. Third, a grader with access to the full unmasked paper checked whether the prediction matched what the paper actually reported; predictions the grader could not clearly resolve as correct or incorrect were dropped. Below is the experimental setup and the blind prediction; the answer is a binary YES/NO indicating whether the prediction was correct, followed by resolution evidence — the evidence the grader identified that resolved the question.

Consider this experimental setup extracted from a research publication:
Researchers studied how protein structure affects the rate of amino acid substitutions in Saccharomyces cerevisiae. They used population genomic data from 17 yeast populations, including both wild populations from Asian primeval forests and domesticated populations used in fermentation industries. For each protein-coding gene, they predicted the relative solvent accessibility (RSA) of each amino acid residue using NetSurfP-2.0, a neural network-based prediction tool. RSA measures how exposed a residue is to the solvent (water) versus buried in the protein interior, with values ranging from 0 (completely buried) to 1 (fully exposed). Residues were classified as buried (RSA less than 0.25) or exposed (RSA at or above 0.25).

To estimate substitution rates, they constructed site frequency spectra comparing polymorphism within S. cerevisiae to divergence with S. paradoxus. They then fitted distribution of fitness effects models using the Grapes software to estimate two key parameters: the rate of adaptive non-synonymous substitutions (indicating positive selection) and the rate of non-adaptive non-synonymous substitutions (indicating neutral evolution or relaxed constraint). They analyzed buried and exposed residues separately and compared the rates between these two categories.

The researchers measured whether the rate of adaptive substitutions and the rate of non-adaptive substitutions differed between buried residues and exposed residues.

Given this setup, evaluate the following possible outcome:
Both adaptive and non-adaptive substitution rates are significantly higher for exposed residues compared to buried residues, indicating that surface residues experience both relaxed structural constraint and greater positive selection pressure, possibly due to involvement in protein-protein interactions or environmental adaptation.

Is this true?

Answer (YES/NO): YES